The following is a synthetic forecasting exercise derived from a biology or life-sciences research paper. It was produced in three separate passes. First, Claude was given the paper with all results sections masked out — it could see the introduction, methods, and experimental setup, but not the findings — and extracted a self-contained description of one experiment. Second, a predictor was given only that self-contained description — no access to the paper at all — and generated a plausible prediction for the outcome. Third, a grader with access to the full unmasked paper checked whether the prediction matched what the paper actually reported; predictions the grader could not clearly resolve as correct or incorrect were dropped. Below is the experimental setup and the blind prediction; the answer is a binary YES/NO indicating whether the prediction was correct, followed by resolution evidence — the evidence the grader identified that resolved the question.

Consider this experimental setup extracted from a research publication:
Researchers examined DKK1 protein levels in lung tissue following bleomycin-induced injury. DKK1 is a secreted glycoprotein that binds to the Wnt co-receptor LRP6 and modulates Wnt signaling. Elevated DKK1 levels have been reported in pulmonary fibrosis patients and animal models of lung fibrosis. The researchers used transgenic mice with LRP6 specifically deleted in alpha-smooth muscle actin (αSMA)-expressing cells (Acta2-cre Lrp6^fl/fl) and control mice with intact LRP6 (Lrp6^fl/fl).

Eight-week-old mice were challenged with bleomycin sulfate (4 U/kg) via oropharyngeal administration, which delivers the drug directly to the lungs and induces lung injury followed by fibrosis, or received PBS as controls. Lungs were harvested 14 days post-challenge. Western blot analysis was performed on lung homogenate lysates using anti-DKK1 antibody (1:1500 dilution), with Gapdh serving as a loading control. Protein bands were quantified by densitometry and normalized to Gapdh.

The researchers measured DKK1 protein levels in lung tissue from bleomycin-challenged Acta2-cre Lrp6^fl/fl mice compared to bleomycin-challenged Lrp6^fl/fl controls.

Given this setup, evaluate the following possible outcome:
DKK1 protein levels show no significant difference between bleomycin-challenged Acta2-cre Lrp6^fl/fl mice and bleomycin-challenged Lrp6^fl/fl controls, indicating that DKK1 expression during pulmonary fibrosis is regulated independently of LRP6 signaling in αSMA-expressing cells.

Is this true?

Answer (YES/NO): NO